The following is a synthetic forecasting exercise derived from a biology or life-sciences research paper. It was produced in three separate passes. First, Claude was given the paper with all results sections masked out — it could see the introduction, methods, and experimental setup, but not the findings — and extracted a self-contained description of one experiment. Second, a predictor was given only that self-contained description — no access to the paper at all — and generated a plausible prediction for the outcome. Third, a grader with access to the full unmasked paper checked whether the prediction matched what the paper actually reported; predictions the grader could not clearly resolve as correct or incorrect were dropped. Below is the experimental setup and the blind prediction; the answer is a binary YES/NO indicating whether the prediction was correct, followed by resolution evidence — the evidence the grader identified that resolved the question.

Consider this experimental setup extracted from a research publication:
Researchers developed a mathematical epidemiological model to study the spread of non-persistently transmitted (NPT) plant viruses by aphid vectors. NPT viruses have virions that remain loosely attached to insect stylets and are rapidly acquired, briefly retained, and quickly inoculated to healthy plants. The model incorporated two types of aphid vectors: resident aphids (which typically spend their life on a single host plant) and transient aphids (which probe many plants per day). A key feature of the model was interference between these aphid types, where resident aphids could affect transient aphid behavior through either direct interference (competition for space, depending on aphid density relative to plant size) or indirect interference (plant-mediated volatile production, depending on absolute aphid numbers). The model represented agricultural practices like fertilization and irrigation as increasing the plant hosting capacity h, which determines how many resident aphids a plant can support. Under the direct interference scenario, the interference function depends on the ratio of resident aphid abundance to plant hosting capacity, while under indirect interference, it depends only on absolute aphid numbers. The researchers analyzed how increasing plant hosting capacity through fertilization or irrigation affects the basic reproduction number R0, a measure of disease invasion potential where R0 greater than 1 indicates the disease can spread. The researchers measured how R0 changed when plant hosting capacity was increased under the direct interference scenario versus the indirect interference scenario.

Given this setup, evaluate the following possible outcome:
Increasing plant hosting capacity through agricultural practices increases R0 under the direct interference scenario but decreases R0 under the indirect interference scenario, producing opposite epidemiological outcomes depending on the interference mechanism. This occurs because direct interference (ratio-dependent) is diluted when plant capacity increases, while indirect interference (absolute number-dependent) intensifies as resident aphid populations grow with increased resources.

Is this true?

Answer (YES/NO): NO